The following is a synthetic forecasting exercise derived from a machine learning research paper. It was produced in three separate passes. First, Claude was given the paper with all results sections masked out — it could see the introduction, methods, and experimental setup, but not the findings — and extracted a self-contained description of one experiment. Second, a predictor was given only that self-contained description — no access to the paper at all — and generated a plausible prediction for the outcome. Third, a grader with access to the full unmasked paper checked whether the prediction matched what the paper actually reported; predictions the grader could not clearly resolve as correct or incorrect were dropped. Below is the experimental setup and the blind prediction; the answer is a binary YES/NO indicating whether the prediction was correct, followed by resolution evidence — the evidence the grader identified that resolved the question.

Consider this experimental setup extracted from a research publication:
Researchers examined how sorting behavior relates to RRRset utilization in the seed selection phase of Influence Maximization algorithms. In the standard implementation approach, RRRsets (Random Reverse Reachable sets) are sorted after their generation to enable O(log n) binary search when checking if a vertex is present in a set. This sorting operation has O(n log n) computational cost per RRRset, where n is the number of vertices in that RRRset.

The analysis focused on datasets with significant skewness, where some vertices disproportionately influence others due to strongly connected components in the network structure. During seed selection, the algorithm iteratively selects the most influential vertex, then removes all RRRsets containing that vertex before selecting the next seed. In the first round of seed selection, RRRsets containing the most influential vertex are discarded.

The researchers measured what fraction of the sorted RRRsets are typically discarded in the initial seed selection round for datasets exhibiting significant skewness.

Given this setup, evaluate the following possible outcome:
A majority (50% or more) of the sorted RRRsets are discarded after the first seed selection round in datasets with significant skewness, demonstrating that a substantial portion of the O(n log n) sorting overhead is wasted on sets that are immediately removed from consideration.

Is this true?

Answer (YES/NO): YES